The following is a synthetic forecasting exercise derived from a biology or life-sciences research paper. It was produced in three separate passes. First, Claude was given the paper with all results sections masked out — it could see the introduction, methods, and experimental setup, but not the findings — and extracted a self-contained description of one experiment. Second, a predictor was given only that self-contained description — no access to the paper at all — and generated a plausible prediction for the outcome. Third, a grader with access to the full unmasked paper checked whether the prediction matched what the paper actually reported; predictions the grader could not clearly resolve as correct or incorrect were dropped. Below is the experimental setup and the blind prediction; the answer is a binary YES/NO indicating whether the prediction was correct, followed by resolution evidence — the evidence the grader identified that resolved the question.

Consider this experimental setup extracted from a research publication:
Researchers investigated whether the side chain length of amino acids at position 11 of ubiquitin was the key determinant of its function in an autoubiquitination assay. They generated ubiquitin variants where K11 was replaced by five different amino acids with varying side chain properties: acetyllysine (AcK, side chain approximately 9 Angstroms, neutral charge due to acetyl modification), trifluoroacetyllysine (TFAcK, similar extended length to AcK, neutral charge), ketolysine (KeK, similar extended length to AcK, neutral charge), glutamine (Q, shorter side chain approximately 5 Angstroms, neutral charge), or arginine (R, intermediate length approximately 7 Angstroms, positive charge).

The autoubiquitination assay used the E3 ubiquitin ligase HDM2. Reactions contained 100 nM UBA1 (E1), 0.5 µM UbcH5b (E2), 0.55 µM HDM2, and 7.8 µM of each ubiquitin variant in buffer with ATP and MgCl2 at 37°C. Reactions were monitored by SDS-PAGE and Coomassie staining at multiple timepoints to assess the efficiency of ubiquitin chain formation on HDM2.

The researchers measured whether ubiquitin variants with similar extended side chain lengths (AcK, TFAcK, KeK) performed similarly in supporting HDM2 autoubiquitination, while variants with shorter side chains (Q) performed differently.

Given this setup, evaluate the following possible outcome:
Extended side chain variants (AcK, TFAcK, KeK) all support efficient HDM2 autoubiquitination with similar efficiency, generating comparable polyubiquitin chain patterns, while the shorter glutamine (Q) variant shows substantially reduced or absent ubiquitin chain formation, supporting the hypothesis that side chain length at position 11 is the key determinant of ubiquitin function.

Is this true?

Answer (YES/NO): NO